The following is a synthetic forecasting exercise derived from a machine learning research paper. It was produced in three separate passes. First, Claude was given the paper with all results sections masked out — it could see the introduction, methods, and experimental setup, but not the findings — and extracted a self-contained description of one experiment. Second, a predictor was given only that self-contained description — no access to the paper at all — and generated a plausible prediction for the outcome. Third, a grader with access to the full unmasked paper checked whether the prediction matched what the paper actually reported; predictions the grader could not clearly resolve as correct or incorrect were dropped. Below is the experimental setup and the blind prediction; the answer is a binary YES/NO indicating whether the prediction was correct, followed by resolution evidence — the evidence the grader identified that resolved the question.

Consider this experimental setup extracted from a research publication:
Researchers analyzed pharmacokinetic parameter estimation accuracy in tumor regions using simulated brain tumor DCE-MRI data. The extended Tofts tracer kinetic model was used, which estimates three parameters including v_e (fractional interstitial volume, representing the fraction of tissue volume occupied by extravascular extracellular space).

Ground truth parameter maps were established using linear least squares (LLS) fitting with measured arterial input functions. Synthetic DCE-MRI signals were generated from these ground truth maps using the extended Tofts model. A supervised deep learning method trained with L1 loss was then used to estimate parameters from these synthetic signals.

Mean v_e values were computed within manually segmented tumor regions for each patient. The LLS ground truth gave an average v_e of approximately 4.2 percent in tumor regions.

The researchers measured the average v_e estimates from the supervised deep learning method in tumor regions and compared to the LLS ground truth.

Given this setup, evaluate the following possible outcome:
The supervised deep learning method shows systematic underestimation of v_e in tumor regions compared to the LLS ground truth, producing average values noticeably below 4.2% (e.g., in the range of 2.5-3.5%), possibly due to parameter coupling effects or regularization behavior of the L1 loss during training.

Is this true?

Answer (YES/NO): YES